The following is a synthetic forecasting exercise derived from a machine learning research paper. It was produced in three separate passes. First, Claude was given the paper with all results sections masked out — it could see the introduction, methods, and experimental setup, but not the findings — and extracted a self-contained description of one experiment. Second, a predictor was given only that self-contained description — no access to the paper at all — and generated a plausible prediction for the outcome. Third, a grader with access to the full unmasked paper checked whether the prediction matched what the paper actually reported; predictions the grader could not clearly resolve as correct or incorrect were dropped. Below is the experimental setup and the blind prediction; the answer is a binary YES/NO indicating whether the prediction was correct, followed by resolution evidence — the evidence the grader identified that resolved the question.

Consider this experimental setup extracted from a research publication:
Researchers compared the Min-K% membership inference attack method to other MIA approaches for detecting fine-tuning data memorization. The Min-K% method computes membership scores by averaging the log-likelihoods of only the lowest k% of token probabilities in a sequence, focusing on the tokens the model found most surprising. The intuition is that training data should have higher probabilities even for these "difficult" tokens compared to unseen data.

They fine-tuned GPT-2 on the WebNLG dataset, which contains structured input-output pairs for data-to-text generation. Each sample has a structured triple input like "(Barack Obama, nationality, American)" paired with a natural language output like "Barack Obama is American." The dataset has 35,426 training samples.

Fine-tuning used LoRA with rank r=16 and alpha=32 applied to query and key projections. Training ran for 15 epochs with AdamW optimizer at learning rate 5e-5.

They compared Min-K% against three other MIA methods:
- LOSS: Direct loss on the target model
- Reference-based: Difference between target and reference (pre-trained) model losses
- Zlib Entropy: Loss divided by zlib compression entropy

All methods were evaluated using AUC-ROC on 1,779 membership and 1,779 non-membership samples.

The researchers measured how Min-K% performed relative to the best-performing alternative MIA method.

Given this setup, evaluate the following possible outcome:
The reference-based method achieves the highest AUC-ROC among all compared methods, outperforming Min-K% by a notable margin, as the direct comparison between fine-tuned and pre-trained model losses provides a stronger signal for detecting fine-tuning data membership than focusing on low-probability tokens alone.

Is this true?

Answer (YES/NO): NO